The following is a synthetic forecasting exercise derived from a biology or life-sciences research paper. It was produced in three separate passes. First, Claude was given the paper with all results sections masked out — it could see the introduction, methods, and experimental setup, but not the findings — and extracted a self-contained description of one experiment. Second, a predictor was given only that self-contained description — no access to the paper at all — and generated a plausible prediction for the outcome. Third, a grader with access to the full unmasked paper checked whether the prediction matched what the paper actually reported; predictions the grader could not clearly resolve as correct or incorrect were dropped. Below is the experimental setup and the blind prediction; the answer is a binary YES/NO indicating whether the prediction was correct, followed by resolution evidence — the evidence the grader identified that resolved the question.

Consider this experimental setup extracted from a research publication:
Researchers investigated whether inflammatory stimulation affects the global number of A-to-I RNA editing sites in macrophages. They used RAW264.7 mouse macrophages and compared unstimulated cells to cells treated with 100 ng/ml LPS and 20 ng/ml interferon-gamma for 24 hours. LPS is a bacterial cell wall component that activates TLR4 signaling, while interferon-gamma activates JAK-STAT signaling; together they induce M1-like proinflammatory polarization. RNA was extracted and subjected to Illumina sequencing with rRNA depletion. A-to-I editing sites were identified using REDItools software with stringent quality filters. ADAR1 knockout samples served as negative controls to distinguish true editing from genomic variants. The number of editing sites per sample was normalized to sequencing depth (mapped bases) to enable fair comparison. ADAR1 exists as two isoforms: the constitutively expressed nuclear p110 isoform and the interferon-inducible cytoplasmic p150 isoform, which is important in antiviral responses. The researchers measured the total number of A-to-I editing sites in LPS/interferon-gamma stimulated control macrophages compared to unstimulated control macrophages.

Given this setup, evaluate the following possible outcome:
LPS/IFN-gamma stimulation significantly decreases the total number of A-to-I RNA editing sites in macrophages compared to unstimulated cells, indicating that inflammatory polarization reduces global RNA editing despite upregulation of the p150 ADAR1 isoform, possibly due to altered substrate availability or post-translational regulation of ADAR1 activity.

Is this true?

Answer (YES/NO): NO